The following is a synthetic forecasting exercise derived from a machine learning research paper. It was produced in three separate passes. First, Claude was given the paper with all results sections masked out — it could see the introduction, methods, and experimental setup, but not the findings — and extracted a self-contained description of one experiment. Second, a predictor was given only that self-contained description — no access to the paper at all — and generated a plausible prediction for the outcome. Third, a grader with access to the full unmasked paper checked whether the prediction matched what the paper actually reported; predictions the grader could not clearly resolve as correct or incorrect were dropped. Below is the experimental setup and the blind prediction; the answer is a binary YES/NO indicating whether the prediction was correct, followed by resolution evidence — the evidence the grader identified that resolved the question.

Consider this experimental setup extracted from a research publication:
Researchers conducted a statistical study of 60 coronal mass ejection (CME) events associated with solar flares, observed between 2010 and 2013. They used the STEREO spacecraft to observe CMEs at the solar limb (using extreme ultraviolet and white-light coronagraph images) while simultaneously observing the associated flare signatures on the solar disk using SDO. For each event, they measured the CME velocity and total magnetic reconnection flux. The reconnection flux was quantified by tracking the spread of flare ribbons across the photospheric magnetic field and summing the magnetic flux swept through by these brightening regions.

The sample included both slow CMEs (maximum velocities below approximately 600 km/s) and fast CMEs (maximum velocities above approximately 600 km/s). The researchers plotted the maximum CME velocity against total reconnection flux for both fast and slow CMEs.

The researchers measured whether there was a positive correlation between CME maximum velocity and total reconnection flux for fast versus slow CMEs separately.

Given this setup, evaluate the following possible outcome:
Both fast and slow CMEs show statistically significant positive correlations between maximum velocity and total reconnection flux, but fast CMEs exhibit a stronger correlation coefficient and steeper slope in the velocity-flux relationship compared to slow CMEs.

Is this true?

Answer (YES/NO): NO